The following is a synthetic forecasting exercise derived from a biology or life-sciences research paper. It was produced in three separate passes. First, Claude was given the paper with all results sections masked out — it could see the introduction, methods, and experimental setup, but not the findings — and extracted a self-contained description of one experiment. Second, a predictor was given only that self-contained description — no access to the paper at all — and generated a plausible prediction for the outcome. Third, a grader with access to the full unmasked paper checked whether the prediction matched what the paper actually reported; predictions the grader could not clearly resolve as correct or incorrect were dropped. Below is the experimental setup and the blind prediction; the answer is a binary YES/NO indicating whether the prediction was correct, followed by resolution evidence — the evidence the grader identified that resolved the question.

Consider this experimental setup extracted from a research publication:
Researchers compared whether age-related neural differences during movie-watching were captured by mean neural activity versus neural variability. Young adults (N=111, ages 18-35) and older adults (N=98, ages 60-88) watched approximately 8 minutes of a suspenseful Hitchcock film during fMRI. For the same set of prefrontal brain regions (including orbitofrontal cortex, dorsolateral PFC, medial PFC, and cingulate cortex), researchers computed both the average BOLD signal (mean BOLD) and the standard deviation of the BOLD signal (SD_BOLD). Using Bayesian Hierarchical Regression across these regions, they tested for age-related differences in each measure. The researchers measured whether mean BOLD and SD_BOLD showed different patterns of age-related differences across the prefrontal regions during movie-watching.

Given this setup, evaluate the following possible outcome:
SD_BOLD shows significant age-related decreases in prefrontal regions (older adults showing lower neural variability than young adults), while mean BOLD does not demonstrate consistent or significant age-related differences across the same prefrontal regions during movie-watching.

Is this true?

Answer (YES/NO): NO